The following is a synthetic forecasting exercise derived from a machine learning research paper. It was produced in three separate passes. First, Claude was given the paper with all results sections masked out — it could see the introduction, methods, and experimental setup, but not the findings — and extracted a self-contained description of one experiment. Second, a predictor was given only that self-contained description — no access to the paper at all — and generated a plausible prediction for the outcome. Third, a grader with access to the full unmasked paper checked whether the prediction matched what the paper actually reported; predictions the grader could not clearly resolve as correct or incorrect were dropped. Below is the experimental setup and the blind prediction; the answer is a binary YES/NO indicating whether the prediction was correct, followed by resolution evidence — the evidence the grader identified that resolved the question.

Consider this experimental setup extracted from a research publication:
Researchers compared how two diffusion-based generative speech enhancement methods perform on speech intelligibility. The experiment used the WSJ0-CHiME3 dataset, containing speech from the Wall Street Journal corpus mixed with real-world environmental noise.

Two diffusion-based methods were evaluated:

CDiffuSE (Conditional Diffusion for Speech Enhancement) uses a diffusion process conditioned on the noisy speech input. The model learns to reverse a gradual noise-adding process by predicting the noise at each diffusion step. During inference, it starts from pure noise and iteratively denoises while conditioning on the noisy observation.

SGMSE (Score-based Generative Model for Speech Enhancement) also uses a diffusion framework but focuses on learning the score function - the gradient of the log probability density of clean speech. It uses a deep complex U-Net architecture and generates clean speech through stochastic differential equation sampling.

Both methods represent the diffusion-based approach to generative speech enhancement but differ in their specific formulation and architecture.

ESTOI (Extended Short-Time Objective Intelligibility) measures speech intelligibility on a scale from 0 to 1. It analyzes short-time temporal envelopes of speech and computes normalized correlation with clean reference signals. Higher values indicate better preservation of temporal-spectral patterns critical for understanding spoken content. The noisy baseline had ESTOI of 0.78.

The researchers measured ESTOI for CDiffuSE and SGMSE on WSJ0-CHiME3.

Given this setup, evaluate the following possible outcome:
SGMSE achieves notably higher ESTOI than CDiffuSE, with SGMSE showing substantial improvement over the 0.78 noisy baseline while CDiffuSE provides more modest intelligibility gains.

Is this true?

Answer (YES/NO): YES